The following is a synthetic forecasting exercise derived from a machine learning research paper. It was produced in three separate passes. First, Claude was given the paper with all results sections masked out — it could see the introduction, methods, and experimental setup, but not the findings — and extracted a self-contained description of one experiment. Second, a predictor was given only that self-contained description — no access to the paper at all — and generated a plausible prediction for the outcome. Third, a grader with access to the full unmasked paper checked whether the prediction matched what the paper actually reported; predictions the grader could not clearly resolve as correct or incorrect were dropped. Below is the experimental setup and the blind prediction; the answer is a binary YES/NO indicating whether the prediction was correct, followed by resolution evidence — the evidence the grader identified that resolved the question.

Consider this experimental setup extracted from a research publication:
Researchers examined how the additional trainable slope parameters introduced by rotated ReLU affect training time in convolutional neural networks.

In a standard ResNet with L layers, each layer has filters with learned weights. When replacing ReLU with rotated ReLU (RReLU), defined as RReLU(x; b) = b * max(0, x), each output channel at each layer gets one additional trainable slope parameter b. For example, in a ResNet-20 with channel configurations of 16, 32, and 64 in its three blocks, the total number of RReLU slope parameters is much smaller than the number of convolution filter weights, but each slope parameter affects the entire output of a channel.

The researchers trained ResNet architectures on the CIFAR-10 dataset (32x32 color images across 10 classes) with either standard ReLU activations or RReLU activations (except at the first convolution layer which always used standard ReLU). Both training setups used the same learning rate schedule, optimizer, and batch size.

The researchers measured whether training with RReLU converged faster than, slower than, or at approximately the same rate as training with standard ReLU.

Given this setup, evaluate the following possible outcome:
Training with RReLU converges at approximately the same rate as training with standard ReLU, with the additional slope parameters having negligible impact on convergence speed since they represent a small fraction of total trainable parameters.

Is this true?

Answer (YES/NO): NO